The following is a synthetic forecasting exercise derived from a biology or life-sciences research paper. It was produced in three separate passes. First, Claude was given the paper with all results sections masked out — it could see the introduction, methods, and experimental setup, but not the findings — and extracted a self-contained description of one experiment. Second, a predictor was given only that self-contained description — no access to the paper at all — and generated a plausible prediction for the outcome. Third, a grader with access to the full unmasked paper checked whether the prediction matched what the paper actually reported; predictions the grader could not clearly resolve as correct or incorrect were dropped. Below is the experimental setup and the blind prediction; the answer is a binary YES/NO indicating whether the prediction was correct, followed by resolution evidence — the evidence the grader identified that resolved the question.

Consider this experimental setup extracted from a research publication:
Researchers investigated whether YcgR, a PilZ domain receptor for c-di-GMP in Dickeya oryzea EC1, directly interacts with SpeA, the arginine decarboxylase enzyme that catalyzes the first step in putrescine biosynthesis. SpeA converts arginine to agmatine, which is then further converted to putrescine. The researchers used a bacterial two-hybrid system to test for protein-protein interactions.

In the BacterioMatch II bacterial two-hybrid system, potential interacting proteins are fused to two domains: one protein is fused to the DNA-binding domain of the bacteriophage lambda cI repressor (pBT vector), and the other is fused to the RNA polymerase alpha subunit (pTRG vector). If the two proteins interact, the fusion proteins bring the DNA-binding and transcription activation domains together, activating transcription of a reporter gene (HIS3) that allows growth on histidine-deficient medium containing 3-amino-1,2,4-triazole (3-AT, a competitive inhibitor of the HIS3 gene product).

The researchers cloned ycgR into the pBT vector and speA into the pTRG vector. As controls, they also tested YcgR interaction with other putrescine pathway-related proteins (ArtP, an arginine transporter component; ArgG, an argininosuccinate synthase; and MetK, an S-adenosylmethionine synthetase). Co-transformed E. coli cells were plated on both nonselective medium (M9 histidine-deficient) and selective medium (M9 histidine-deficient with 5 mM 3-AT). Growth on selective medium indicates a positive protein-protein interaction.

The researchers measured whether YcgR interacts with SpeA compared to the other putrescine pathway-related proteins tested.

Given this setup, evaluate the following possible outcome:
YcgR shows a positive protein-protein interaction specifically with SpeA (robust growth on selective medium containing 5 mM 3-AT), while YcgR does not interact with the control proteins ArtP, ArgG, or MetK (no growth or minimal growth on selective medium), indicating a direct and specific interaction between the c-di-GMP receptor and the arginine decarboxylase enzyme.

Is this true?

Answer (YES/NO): NO